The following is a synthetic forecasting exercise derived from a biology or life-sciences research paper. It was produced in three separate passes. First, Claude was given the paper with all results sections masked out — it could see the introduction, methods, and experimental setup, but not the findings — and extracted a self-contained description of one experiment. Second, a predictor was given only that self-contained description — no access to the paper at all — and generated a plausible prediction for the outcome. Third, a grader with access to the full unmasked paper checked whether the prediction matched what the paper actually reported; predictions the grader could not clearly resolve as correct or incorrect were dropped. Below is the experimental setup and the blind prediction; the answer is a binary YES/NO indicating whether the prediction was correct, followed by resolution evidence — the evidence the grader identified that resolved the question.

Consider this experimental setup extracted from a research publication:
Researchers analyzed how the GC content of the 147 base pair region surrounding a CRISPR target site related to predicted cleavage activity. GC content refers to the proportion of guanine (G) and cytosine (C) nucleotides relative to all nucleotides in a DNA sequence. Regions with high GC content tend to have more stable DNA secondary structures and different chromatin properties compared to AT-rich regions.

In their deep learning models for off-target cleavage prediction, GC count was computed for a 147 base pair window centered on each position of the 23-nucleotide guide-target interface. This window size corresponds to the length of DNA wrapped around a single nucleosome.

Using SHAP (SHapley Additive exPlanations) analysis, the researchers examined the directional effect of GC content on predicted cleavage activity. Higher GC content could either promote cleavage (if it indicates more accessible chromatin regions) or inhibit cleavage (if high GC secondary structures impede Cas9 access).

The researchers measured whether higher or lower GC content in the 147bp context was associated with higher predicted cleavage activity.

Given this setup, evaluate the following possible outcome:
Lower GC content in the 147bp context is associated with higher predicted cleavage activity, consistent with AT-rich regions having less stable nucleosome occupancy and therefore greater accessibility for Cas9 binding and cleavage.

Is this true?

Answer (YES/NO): NO